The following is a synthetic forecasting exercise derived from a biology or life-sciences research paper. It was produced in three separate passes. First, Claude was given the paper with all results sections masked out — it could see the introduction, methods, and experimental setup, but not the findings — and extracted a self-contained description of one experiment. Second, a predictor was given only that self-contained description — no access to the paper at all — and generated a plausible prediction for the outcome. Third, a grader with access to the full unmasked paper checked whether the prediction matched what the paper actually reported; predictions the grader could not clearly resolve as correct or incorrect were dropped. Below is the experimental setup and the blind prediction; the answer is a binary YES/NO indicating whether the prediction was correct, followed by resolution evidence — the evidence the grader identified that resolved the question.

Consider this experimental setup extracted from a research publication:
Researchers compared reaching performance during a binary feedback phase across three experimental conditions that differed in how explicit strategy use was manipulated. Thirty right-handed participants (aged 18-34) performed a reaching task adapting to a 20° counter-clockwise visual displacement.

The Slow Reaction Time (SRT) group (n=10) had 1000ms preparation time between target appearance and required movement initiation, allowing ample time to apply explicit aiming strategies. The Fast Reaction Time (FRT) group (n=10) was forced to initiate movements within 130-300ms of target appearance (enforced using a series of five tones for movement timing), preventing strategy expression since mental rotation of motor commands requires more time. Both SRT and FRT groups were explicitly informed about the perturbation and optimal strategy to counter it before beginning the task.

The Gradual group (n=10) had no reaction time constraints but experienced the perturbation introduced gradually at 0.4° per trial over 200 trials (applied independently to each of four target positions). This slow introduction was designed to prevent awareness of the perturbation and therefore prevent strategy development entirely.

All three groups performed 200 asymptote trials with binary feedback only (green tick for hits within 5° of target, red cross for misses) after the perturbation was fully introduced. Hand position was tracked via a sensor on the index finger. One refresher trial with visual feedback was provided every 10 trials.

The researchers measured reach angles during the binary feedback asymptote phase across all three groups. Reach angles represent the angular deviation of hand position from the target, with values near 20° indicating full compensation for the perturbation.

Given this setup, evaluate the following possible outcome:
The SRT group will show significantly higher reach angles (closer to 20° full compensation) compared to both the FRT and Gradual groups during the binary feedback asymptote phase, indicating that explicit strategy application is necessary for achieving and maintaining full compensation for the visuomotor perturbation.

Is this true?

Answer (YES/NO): YES